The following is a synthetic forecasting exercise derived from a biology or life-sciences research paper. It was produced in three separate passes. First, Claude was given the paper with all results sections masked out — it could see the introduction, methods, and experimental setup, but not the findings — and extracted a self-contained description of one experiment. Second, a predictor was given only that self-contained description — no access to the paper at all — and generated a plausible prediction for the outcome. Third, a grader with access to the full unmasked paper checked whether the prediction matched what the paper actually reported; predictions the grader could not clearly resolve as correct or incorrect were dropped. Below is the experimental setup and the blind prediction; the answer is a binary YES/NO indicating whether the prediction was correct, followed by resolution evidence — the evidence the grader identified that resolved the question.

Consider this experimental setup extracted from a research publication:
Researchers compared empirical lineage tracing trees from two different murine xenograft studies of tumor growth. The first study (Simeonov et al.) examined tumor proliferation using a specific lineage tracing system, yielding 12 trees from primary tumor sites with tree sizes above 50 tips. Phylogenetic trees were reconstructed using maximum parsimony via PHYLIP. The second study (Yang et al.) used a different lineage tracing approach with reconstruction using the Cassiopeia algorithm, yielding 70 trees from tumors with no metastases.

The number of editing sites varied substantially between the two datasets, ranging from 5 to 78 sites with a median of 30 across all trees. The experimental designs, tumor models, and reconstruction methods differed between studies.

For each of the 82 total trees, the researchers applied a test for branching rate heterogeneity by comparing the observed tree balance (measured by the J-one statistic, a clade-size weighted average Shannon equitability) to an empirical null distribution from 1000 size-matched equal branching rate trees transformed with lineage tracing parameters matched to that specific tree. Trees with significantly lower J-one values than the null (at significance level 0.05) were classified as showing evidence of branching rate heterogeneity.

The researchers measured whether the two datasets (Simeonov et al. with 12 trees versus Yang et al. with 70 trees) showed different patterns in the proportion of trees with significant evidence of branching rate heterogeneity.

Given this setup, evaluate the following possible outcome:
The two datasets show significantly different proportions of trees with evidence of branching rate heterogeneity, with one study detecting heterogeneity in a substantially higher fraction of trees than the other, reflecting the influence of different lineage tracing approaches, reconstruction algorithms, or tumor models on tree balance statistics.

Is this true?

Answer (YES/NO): YES